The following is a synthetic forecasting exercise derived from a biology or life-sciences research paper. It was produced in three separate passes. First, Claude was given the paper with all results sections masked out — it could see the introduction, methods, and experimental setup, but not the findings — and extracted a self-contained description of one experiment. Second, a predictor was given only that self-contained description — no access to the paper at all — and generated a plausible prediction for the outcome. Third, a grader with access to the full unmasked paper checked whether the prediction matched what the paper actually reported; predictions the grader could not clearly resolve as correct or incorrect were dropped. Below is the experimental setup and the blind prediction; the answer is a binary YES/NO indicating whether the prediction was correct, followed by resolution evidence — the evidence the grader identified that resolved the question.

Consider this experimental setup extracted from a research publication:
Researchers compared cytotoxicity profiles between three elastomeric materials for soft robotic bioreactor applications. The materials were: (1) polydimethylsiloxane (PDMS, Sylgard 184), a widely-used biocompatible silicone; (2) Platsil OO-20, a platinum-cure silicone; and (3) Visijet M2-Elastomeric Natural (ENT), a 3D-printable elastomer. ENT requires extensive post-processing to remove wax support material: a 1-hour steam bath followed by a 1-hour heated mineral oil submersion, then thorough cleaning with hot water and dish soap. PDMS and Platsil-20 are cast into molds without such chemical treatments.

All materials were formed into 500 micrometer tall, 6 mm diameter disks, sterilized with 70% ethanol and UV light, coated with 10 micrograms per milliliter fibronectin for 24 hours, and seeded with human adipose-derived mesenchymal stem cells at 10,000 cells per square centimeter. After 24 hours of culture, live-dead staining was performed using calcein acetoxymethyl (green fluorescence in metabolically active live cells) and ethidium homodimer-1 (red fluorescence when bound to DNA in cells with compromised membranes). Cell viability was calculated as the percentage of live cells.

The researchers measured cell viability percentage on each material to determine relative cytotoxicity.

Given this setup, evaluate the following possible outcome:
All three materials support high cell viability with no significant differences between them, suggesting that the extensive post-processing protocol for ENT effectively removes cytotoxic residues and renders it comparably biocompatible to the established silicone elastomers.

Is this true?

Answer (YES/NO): NO